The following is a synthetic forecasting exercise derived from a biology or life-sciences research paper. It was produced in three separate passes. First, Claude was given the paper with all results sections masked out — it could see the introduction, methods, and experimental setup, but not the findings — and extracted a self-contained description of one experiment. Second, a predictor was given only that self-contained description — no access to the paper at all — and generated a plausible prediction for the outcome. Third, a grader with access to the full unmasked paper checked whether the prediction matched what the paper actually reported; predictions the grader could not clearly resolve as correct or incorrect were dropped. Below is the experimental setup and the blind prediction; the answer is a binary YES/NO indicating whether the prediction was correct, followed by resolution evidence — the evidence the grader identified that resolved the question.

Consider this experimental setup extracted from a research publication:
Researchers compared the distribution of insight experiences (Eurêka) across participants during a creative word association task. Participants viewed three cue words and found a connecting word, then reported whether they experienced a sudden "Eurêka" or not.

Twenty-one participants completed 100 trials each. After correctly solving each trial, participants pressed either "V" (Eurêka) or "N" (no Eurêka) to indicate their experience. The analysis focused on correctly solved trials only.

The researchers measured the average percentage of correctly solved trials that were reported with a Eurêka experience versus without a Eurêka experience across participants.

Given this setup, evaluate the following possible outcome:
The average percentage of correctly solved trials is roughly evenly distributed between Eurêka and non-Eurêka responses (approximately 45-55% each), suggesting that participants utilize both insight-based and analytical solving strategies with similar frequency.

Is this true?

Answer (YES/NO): YES